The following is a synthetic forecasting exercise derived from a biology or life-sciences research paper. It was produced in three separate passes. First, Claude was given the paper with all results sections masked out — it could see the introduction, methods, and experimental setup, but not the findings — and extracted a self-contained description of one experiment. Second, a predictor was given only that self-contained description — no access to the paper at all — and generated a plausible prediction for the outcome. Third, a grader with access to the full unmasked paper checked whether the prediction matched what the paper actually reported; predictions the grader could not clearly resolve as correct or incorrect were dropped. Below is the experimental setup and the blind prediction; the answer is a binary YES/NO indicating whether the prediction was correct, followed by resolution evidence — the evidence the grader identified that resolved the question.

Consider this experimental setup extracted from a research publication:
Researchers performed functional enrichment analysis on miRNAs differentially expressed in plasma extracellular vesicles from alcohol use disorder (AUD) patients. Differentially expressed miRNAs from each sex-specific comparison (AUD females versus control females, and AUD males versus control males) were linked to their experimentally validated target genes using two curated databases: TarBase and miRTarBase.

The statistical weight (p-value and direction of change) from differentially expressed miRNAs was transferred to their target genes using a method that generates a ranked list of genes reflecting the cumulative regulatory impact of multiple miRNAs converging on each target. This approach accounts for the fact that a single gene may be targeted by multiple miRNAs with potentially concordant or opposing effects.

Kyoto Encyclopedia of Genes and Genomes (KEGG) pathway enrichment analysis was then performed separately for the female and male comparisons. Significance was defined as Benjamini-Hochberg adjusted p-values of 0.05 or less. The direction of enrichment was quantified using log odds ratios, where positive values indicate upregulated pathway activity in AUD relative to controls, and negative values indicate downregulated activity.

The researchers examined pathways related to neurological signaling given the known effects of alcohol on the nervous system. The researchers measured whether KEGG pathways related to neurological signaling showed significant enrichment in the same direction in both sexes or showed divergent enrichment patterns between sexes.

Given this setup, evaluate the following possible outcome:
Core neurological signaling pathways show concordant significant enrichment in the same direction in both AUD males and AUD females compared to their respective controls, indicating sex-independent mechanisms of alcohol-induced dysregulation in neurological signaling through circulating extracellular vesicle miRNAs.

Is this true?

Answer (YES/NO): NO